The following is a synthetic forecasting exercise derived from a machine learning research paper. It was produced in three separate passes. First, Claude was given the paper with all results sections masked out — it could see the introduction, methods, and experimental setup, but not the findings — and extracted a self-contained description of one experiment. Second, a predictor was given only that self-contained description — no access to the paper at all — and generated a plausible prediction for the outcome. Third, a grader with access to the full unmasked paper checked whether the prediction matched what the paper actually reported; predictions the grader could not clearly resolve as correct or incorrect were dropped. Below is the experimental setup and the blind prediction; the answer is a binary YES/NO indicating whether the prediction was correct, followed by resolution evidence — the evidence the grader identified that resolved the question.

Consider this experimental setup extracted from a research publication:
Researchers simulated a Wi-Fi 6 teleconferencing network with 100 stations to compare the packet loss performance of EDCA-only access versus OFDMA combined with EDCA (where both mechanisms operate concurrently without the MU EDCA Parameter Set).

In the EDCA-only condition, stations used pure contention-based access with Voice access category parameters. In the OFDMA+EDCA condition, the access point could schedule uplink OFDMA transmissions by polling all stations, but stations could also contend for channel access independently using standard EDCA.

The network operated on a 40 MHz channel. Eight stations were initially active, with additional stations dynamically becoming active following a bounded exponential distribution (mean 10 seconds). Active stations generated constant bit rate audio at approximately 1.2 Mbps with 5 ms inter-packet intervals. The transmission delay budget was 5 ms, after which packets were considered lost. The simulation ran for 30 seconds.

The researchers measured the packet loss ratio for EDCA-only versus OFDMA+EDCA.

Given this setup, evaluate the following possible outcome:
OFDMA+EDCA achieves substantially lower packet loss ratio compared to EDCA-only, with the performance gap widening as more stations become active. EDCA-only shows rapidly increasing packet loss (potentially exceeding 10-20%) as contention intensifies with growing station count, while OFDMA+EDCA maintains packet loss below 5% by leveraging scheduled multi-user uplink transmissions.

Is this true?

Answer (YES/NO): NO